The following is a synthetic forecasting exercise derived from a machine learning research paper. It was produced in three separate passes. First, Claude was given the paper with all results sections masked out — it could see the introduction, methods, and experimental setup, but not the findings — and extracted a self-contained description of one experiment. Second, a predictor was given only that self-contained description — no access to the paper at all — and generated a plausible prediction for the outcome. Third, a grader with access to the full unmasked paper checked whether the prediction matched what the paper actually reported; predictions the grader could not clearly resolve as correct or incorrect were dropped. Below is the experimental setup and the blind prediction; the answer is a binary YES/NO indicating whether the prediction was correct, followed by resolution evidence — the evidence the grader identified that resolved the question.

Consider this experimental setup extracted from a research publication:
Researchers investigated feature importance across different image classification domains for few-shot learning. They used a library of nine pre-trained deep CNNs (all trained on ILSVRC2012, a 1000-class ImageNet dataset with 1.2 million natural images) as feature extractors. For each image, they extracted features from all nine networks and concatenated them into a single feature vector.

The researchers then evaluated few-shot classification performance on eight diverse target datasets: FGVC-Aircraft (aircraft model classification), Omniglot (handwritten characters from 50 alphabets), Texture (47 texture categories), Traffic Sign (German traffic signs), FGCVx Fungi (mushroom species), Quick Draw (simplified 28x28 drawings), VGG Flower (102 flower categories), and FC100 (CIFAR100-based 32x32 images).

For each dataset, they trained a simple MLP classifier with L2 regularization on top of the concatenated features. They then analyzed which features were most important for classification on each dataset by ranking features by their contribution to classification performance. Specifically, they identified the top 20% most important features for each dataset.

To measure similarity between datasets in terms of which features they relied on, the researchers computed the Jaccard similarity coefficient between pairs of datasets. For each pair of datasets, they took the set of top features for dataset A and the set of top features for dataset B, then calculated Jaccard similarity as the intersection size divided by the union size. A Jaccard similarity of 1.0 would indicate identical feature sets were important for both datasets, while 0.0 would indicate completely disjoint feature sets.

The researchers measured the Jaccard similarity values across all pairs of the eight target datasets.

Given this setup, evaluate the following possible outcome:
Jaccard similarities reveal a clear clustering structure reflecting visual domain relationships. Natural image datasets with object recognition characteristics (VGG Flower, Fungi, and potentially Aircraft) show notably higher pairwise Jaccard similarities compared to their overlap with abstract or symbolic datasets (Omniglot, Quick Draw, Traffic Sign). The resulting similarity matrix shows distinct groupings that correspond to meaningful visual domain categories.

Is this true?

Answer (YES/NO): NO